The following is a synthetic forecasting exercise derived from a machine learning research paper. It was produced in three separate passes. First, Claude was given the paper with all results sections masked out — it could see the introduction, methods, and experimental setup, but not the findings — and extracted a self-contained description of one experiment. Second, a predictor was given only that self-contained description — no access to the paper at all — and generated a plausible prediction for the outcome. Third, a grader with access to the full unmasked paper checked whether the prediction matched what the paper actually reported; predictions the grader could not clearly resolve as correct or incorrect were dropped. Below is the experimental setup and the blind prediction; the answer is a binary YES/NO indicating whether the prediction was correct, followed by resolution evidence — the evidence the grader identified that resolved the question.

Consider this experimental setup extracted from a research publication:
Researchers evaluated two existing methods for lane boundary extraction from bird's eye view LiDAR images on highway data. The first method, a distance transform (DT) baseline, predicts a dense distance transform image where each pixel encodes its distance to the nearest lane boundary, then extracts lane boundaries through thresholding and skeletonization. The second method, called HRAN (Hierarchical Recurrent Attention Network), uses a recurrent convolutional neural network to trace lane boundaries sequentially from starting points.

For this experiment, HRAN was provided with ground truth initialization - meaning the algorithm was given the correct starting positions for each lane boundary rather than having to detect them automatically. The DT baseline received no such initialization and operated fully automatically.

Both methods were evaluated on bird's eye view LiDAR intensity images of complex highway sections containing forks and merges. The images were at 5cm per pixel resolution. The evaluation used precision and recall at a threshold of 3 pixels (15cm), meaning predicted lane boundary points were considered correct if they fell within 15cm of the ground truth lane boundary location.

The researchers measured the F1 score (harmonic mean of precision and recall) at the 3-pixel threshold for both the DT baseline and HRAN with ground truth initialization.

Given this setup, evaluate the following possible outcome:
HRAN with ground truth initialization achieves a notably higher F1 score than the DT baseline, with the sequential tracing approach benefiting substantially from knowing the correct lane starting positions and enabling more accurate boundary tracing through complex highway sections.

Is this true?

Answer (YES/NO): NO